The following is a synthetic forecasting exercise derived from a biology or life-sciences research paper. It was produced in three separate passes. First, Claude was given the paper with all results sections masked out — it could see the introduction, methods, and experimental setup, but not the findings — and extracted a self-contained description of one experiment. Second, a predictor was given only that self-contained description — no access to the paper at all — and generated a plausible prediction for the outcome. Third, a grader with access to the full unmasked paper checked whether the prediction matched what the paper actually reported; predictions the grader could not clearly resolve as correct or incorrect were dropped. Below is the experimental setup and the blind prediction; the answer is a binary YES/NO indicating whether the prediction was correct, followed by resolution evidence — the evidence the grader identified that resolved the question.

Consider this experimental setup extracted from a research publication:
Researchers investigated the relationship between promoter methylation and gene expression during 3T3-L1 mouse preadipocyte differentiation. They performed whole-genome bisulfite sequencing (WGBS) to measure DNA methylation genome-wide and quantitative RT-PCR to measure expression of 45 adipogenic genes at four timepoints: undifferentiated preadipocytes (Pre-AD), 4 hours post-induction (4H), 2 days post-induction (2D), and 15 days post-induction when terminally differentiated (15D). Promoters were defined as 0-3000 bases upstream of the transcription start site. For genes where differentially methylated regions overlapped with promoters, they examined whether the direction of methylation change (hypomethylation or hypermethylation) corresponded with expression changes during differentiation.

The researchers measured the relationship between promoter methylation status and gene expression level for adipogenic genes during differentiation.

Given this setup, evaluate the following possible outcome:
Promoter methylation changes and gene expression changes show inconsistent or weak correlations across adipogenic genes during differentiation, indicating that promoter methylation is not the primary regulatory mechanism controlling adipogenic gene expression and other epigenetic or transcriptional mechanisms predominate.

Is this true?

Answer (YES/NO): NO